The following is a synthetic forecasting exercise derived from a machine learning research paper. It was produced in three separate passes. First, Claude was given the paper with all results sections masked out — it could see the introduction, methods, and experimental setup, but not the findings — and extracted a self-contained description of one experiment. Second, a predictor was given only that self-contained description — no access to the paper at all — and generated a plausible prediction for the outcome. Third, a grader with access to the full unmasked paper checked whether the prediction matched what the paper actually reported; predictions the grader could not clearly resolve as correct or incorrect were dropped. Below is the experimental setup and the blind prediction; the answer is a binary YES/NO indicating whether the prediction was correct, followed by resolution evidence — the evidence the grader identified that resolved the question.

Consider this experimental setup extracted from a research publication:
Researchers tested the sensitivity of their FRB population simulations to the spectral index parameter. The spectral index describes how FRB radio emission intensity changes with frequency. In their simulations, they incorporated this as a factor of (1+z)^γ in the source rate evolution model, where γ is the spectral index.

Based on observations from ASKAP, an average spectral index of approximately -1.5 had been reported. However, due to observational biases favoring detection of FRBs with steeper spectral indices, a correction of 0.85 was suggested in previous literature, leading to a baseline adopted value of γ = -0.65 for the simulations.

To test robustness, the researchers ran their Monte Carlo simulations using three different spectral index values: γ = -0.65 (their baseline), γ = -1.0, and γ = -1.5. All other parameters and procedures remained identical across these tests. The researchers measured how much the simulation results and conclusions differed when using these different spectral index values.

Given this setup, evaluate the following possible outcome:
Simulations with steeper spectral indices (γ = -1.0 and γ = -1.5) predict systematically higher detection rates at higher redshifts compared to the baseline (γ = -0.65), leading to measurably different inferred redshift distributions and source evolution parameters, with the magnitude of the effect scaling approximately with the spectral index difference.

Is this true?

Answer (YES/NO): NO